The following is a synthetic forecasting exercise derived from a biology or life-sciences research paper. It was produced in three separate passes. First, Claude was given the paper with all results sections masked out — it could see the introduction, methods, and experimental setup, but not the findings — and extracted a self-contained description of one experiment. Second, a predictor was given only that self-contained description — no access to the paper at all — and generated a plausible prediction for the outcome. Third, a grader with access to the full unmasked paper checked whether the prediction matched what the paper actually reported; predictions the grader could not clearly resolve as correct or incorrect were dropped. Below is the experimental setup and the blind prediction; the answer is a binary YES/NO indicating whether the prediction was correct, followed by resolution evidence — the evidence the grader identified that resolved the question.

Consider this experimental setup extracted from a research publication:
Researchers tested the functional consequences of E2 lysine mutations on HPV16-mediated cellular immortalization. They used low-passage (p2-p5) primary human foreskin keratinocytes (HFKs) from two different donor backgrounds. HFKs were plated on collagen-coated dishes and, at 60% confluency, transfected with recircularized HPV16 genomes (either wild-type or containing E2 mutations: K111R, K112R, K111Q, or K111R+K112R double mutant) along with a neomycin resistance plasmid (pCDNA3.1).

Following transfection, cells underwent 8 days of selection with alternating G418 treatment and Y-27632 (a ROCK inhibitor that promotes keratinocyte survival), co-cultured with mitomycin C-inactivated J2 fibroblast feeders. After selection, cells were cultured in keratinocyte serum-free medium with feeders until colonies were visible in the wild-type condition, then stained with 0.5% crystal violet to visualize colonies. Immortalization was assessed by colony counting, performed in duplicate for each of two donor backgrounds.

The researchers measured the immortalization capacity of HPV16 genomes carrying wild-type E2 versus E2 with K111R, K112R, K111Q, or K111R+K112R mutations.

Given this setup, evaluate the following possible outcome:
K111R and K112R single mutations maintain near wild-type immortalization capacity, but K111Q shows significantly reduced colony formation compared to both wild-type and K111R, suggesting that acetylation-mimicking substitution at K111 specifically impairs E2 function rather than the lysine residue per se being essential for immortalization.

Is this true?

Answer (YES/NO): NO